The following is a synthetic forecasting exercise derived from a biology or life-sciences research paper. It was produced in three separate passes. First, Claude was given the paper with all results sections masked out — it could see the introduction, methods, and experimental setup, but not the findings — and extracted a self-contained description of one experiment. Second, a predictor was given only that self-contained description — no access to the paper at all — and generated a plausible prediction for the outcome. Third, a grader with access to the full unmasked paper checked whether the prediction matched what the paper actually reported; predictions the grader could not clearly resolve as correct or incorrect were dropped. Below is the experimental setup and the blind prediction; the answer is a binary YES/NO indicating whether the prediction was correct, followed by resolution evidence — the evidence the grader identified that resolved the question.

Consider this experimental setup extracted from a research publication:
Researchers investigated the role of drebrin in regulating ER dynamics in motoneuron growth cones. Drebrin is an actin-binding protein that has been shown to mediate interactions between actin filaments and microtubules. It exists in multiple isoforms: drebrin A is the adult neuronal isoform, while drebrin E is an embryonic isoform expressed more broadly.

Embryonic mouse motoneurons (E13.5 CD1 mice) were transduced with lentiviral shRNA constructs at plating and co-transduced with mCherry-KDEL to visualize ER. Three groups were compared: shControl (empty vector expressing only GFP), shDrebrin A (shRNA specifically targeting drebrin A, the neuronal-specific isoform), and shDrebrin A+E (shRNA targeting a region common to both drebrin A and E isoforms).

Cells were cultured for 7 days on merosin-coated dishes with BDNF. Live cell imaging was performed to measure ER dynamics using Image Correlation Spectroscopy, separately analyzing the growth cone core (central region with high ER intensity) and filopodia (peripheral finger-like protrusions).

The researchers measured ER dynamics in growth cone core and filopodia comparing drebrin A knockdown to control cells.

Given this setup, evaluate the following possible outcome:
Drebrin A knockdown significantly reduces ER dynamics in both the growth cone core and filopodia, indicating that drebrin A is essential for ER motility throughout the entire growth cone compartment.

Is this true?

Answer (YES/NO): YES